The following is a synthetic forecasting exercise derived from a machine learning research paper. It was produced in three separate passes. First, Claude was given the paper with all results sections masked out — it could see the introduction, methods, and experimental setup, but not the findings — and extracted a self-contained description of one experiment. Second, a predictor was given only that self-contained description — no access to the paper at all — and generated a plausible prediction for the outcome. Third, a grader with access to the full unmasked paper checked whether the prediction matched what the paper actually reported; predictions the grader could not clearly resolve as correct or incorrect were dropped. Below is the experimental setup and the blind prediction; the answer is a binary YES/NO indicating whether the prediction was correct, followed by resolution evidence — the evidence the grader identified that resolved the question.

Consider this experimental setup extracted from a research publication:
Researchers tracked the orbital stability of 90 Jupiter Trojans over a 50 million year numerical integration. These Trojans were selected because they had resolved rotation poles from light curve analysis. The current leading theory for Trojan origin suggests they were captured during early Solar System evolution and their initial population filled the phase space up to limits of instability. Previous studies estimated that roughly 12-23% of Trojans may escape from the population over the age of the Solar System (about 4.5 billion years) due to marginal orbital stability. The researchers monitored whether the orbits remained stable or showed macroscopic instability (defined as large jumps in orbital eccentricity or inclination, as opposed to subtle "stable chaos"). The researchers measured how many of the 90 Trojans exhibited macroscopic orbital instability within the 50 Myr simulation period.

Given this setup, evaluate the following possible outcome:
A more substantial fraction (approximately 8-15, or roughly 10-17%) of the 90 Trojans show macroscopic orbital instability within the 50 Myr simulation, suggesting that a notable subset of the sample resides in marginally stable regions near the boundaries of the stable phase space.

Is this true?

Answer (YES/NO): NO